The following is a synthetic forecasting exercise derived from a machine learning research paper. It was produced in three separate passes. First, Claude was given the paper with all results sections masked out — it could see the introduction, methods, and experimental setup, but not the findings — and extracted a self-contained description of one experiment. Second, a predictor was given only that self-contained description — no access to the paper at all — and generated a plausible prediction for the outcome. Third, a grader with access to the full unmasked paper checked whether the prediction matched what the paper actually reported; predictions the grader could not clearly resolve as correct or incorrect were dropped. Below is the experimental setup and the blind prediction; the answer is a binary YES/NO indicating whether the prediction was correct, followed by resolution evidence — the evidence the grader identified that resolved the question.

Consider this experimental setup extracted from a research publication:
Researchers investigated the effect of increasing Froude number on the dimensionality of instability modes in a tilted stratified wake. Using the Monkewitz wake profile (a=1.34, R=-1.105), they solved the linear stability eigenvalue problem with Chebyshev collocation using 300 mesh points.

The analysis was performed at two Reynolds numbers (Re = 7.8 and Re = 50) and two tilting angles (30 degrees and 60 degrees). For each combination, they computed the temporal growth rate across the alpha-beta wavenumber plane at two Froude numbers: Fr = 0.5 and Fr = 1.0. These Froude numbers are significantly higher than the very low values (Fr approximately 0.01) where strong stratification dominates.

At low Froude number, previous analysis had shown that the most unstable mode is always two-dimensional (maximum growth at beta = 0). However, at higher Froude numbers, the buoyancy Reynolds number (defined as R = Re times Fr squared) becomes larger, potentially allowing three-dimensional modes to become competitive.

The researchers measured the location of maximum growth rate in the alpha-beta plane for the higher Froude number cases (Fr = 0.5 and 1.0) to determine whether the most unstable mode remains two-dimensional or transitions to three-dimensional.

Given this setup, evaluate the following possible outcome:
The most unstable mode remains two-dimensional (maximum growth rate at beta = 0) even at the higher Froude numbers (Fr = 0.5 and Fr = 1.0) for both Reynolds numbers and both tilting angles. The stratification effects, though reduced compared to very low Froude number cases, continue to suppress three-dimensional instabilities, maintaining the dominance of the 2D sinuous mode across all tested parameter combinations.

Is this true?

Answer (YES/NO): YES